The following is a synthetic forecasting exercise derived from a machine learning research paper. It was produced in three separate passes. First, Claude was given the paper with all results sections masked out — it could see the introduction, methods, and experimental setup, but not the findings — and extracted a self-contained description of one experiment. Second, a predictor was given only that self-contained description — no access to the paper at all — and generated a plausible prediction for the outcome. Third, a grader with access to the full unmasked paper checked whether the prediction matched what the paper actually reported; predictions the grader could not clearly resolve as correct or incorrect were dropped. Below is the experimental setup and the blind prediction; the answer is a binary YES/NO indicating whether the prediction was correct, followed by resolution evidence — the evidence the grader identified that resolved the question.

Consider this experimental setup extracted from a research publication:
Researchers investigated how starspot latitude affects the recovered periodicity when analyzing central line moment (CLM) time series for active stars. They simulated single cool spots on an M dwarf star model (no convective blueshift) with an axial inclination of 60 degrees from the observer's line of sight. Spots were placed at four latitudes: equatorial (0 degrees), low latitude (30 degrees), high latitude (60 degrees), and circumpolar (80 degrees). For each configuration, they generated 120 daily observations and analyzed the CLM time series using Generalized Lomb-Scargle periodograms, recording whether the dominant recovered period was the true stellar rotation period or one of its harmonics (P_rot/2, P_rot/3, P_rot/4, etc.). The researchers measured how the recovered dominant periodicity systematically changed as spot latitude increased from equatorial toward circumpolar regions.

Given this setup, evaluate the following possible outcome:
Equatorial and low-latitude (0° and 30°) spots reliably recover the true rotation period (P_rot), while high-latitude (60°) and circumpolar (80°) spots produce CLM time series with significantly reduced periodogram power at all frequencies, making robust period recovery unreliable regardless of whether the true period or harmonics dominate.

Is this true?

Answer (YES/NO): NO